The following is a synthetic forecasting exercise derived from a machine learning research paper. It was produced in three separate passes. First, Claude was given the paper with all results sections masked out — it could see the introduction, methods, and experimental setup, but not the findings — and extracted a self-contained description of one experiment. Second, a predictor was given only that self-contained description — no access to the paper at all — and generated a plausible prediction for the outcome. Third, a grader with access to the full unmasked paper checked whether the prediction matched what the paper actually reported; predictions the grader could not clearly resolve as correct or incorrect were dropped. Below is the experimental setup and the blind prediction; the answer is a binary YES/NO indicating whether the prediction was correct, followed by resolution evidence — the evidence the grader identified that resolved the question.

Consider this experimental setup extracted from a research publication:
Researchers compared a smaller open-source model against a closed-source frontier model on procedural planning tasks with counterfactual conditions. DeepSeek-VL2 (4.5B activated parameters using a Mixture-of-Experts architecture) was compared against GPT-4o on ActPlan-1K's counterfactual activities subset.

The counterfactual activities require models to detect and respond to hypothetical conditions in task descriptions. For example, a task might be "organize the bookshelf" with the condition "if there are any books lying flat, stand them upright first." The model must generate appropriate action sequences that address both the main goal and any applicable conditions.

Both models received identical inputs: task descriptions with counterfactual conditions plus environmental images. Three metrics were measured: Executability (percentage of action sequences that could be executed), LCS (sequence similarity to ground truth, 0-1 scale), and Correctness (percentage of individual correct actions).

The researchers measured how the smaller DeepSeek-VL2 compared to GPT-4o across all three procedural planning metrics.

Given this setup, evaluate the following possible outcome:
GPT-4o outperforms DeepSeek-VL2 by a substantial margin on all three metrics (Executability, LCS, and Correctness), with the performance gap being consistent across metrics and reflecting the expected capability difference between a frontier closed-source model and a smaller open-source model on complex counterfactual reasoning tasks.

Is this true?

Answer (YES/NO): NO